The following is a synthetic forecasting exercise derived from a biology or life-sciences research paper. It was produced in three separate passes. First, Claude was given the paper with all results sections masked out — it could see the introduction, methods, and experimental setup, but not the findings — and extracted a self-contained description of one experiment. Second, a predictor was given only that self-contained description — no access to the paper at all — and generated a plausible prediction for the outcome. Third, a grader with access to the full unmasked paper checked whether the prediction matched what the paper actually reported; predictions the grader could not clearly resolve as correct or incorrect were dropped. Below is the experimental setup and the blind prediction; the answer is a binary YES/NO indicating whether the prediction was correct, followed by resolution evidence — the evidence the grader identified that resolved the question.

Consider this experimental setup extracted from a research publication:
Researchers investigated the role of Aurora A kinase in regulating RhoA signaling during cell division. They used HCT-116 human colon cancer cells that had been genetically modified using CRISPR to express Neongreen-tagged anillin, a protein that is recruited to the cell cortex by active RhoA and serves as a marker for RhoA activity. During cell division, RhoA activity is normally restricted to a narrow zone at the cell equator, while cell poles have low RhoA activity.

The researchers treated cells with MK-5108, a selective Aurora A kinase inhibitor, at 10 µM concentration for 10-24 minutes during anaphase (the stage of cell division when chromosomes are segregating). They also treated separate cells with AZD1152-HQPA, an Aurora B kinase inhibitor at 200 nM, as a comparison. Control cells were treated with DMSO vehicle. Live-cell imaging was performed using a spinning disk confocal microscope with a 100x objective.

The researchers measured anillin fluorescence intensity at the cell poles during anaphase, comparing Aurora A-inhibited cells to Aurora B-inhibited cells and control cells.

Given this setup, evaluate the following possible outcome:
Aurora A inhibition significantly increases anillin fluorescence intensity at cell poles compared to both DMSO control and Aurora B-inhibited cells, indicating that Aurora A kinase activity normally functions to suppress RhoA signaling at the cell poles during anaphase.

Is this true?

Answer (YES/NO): YES